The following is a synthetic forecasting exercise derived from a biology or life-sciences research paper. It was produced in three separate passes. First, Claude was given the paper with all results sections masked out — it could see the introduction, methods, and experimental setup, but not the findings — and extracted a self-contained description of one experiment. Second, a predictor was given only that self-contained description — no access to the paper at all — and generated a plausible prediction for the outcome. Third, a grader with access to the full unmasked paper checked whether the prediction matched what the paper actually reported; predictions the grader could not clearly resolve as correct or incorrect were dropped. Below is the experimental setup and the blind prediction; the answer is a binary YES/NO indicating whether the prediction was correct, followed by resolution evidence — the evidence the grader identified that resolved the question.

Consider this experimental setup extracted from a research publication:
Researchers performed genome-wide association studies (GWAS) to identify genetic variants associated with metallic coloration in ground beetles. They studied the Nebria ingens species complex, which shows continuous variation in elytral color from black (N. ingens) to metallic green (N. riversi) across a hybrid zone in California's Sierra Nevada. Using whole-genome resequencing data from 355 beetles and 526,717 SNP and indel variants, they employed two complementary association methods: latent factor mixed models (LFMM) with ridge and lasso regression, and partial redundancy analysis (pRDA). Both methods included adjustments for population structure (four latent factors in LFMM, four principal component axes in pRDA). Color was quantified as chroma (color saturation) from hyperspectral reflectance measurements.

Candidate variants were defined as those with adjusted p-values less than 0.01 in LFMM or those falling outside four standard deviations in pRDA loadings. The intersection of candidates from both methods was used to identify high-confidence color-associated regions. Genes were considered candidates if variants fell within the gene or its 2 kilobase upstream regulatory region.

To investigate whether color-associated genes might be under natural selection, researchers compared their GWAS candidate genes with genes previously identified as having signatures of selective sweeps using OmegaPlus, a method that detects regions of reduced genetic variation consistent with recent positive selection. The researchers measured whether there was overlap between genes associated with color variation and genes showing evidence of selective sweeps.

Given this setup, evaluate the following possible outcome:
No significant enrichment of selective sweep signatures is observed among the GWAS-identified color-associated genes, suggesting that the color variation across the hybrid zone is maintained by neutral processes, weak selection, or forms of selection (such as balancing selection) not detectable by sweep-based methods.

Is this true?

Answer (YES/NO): NO